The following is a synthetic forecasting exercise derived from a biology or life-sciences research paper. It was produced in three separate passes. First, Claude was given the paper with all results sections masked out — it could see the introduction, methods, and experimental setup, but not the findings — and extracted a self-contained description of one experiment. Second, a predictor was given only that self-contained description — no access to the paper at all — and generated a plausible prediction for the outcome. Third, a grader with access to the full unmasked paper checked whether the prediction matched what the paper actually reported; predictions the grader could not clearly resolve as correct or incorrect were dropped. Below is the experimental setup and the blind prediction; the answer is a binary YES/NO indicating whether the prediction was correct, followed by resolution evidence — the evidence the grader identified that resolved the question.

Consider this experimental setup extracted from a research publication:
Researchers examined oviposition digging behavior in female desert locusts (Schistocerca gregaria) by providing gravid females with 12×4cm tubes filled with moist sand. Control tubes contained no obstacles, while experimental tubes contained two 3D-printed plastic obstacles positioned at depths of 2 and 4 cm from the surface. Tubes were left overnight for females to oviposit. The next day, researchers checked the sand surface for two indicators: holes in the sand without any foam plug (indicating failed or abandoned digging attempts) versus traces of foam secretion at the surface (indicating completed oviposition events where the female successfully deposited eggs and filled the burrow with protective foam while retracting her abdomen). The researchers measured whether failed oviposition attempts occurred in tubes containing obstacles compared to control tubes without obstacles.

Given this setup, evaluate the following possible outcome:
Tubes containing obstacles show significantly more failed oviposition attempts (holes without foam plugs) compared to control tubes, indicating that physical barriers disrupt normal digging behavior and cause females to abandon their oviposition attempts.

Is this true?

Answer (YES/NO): YES